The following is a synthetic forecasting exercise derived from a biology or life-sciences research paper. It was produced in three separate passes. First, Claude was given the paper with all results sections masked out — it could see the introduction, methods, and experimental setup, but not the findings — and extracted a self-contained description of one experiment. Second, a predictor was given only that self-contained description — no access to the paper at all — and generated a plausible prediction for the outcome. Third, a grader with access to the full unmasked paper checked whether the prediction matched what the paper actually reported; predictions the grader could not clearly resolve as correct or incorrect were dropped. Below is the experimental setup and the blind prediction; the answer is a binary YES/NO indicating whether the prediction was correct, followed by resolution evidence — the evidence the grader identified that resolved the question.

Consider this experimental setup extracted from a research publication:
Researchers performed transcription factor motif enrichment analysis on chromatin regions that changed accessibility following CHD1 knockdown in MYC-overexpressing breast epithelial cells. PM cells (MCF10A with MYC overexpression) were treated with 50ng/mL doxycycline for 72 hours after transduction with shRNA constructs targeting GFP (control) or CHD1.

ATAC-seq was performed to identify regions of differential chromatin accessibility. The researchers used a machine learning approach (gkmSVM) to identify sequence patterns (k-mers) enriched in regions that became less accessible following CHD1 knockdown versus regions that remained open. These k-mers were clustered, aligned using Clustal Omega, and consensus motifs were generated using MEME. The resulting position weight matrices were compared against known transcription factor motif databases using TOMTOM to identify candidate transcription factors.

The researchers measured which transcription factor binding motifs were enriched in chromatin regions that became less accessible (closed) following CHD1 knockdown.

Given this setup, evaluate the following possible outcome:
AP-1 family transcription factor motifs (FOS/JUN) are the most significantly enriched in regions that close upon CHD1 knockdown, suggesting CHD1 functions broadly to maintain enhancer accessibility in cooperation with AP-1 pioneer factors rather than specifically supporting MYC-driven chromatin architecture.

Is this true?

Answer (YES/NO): NO